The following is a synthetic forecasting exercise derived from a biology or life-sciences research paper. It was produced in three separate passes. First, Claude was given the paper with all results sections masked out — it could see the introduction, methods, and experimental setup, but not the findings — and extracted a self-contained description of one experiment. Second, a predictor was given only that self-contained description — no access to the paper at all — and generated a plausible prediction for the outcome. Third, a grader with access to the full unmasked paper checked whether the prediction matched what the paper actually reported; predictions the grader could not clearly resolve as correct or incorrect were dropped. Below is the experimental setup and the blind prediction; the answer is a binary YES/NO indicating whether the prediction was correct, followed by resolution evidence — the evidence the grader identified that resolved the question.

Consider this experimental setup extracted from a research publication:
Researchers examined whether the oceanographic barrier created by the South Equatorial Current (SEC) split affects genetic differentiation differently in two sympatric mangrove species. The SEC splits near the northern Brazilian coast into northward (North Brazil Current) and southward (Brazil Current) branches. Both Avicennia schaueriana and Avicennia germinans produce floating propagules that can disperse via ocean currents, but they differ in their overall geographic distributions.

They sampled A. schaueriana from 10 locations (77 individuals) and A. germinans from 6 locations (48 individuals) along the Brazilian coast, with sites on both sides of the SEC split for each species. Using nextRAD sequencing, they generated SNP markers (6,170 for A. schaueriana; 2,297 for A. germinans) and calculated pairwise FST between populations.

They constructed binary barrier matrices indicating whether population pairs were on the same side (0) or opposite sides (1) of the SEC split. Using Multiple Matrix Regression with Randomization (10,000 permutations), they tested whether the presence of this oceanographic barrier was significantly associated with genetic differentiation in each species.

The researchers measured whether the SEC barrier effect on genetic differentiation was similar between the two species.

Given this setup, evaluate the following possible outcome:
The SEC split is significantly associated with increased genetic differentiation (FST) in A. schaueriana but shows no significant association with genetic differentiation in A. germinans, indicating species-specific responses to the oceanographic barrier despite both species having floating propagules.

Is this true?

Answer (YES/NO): YES